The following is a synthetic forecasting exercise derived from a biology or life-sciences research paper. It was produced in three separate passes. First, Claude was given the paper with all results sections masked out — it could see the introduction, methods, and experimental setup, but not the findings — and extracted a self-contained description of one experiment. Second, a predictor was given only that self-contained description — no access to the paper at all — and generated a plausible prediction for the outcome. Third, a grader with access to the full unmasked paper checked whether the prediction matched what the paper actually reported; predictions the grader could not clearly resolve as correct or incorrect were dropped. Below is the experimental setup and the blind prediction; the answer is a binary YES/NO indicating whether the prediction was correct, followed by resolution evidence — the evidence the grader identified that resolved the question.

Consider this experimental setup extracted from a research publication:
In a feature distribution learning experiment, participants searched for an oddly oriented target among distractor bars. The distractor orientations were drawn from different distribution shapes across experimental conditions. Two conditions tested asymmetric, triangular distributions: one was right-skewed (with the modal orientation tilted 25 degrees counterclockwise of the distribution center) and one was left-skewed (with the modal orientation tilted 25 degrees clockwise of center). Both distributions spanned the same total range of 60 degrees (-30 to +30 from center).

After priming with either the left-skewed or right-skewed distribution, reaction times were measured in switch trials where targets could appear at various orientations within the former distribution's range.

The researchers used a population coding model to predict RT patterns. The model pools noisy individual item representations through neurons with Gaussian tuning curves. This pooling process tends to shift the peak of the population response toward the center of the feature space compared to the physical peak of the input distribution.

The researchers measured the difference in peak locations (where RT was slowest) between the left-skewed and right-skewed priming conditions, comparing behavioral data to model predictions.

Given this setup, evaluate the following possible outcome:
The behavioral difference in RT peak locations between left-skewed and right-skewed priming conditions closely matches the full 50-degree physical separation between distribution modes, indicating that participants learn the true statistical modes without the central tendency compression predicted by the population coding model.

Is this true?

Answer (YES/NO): NO